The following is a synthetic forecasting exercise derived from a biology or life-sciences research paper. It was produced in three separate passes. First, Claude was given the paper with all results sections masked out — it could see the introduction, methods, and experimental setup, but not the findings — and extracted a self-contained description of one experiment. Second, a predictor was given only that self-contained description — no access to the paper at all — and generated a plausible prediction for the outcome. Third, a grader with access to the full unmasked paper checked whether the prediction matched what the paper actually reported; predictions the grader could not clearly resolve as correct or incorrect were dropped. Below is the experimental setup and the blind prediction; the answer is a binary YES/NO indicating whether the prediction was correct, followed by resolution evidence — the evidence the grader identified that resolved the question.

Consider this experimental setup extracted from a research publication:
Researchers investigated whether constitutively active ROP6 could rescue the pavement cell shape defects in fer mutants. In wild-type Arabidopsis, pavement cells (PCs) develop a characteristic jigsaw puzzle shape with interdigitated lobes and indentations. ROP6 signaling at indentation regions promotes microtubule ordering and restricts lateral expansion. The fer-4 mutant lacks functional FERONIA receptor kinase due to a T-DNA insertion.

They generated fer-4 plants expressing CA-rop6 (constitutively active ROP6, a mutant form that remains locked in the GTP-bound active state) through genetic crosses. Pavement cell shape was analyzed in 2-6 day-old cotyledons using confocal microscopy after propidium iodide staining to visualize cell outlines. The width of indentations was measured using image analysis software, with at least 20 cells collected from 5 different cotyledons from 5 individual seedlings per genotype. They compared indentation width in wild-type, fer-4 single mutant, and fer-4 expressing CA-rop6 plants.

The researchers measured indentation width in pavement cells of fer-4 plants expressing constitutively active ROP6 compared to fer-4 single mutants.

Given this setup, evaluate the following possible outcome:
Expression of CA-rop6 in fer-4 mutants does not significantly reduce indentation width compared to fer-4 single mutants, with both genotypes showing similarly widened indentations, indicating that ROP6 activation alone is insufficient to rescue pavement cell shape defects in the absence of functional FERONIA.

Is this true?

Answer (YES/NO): NO